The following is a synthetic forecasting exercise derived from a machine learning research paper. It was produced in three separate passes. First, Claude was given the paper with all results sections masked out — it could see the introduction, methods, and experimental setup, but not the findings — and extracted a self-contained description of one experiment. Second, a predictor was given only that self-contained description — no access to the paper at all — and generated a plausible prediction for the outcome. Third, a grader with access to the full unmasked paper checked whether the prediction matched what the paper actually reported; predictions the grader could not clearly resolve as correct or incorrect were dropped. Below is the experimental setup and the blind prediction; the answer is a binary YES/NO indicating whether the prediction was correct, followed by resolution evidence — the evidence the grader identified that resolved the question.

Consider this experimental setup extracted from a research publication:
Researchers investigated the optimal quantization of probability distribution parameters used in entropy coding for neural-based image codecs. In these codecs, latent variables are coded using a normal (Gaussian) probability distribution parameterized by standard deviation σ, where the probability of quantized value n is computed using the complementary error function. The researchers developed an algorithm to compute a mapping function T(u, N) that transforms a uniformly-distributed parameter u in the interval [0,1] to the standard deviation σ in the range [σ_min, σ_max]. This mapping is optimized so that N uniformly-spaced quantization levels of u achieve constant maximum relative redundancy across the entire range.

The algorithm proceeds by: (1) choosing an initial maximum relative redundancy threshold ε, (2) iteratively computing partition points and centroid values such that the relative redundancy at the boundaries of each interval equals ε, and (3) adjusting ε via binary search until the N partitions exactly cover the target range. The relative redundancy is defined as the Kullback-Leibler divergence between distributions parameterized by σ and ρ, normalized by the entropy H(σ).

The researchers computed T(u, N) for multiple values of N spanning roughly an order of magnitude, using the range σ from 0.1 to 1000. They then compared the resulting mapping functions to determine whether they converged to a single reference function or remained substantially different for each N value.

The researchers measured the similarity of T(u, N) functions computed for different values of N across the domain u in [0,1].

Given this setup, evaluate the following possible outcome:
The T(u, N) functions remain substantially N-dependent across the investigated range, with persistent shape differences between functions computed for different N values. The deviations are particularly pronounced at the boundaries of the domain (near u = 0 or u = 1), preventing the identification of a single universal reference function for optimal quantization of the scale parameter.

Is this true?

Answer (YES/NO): NO